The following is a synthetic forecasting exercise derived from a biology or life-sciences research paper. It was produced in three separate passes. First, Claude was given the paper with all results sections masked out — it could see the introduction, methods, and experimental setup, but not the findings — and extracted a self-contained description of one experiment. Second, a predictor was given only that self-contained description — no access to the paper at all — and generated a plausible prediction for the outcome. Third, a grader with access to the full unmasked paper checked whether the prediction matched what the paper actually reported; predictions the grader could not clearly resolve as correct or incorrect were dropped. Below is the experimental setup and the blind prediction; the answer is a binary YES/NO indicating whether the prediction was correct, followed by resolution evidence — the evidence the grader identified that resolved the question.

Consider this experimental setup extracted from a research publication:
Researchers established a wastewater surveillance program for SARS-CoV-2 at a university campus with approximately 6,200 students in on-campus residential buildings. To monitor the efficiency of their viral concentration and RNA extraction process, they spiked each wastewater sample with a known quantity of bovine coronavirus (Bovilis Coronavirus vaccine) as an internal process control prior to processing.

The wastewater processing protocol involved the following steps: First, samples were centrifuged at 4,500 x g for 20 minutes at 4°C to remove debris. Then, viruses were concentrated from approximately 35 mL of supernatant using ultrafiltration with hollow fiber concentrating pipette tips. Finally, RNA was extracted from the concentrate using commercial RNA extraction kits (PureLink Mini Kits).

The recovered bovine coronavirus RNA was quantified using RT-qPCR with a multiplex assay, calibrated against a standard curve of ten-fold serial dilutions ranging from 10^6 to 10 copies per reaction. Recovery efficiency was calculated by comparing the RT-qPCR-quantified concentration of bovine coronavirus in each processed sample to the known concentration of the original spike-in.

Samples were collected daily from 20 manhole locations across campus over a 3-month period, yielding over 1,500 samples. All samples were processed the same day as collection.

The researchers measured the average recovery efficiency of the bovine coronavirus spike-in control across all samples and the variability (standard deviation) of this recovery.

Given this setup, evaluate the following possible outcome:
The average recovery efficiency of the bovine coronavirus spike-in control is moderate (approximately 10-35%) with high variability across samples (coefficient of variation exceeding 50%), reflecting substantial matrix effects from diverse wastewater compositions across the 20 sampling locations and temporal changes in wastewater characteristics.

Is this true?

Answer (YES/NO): NO